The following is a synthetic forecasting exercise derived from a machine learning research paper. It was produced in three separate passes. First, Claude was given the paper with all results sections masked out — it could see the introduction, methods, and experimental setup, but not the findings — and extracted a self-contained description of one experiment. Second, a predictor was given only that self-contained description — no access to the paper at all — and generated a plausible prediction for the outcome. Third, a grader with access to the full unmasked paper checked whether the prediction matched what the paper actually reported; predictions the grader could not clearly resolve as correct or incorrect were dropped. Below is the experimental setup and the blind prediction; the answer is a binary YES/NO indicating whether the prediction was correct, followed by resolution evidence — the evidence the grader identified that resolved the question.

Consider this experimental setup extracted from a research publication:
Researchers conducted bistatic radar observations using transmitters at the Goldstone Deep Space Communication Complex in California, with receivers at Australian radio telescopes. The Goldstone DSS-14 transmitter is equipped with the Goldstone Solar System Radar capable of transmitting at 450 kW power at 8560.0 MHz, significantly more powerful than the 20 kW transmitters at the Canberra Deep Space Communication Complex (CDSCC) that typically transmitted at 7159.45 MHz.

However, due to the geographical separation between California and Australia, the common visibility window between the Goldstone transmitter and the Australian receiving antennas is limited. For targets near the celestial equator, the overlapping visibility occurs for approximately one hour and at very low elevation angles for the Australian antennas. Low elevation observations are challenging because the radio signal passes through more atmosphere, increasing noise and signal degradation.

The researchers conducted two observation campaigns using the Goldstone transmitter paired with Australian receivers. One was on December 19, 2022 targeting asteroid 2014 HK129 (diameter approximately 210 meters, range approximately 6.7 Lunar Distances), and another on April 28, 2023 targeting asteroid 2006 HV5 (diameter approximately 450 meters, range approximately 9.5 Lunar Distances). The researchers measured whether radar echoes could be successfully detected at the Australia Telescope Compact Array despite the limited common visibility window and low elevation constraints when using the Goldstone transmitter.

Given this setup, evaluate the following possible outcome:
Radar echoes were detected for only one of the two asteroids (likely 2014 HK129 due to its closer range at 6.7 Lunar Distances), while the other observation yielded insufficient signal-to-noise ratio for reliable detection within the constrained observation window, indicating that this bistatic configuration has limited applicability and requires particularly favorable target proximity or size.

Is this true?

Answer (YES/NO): NO